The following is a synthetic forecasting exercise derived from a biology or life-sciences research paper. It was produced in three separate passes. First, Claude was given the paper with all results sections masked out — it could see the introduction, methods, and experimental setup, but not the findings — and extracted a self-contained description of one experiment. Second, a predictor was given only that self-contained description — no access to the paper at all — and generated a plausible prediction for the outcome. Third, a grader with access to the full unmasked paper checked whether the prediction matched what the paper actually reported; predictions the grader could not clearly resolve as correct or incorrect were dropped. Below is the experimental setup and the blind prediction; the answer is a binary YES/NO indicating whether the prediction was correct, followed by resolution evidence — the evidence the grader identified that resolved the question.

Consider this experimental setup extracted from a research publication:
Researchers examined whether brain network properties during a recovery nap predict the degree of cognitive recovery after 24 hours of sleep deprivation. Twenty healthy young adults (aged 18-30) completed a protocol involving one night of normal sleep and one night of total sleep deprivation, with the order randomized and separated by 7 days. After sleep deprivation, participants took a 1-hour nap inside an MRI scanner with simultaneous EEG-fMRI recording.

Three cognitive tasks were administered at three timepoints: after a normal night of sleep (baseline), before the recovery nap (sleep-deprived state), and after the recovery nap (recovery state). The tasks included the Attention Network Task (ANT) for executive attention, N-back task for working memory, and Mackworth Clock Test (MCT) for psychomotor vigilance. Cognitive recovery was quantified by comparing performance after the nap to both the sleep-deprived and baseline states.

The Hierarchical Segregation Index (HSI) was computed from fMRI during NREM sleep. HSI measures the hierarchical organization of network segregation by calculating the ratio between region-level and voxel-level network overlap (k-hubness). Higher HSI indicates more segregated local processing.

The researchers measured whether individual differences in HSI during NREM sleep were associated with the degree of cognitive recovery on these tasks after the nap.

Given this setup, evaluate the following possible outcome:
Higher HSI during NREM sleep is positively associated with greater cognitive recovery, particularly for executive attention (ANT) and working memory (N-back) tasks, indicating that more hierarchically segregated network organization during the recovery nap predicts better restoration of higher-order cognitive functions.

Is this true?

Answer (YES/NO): NO